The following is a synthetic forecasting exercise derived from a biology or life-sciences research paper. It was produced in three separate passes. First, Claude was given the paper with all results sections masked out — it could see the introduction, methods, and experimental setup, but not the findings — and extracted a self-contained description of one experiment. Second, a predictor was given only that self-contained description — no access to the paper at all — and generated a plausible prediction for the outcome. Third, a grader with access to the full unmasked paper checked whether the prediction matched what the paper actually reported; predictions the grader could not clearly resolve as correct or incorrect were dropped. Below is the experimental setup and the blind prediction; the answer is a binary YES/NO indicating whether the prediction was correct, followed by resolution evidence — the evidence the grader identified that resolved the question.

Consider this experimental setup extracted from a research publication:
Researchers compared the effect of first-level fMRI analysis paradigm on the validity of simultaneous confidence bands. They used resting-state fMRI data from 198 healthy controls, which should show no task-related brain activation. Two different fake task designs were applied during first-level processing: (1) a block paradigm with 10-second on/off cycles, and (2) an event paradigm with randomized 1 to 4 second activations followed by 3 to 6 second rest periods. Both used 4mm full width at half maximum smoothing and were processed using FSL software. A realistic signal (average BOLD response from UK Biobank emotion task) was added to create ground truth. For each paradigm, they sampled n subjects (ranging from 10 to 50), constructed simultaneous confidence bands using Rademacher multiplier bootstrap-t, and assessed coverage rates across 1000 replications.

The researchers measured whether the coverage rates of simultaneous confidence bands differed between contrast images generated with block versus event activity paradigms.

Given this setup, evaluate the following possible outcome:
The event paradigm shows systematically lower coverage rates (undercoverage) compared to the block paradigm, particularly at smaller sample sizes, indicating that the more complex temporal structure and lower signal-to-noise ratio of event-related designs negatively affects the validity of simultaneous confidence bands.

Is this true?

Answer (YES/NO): NO